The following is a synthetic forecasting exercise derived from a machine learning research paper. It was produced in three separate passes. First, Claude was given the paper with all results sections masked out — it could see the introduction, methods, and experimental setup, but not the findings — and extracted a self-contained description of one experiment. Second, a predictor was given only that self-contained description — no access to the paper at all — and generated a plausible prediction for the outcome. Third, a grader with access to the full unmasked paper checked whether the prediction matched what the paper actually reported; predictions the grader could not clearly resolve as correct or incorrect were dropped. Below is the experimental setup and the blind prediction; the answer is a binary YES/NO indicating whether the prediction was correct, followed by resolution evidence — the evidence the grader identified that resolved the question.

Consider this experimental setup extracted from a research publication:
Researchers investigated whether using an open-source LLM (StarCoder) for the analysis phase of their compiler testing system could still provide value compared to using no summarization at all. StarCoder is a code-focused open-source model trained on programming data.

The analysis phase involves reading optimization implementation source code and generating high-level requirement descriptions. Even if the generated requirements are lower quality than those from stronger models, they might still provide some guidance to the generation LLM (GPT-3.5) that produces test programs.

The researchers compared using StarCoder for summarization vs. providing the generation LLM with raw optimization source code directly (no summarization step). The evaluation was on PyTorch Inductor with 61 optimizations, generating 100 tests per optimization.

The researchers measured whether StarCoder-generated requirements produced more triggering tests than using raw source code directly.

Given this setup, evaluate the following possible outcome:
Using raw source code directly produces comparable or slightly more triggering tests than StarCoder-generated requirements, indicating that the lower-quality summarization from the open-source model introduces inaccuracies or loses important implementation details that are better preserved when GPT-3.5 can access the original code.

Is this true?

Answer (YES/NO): NO